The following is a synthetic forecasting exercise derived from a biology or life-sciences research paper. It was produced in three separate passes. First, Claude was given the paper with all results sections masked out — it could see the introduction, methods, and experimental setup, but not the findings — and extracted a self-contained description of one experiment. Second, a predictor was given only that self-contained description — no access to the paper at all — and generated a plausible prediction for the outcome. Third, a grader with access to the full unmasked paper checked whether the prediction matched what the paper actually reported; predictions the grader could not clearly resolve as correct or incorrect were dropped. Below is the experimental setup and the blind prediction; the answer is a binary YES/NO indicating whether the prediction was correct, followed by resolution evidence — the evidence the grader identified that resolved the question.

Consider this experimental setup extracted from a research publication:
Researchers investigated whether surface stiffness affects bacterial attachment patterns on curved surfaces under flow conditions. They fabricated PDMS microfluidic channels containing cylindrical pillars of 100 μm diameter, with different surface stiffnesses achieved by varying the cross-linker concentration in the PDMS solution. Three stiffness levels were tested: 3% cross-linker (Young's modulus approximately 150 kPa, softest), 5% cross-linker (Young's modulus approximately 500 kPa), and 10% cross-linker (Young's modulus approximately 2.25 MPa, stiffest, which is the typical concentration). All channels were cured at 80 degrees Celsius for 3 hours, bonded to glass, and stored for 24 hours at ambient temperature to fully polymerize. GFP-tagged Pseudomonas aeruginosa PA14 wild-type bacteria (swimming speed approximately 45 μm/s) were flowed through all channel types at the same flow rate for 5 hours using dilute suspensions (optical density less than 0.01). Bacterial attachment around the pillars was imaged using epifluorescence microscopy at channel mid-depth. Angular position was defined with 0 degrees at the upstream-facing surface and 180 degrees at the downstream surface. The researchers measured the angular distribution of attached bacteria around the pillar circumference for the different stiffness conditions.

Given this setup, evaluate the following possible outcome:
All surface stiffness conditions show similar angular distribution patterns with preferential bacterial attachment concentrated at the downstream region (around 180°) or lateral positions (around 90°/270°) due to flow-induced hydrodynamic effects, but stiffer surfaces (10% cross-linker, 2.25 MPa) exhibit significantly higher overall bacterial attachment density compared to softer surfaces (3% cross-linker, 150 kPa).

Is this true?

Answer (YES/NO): YES